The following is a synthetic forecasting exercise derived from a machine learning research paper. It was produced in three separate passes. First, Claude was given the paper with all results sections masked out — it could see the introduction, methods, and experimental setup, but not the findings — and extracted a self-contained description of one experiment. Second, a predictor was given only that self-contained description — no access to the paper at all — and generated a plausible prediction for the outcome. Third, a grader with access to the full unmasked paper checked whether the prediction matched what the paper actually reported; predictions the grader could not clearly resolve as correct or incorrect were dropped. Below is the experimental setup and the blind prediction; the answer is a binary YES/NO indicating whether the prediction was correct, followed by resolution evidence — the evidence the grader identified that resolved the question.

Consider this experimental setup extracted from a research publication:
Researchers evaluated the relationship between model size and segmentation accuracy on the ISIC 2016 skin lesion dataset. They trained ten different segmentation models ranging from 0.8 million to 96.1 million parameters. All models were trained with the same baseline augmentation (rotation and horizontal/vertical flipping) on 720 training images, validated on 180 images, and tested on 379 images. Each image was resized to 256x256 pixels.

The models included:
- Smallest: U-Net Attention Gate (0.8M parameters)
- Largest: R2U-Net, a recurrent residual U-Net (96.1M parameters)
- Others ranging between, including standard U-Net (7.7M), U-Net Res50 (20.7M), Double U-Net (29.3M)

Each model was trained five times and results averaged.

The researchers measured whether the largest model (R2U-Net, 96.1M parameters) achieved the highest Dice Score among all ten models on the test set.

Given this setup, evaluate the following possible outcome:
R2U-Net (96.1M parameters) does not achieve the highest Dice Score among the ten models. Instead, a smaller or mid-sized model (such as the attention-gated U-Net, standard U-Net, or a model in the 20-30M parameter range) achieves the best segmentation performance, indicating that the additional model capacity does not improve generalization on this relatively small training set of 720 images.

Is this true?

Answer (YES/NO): YES